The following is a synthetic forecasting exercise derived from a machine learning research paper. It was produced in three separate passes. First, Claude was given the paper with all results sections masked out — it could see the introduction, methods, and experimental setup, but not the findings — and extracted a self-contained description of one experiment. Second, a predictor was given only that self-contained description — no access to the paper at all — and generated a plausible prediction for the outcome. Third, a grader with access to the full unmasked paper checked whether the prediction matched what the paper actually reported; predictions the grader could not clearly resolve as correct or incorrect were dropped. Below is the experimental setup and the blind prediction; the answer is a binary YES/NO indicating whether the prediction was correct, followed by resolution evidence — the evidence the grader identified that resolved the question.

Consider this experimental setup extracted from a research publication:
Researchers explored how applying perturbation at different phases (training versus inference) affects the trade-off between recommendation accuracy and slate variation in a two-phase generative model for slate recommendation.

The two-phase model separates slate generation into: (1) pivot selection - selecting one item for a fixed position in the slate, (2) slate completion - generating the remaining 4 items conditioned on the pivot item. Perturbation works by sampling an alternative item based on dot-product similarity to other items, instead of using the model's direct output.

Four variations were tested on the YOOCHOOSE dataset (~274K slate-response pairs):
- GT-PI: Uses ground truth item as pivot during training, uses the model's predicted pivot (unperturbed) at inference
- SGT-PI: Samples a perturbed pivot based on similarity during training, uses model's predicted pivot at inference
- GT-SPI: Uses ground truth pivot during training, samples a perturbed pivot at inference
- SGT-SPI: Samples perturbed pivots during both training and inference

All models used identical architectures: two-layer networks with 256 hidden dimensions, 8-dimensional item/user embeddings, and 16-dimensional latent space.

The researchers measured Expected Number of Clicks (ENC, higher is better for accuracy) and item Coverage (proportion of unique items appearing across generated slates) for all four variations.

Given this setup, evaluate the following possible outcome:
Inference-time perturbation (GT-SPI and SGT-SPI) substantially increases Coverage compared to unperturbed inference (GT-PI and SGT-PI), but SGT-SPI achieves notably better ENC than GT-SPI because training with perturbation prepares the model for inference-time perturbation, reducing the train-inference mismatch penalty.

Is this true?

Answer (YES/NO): NO